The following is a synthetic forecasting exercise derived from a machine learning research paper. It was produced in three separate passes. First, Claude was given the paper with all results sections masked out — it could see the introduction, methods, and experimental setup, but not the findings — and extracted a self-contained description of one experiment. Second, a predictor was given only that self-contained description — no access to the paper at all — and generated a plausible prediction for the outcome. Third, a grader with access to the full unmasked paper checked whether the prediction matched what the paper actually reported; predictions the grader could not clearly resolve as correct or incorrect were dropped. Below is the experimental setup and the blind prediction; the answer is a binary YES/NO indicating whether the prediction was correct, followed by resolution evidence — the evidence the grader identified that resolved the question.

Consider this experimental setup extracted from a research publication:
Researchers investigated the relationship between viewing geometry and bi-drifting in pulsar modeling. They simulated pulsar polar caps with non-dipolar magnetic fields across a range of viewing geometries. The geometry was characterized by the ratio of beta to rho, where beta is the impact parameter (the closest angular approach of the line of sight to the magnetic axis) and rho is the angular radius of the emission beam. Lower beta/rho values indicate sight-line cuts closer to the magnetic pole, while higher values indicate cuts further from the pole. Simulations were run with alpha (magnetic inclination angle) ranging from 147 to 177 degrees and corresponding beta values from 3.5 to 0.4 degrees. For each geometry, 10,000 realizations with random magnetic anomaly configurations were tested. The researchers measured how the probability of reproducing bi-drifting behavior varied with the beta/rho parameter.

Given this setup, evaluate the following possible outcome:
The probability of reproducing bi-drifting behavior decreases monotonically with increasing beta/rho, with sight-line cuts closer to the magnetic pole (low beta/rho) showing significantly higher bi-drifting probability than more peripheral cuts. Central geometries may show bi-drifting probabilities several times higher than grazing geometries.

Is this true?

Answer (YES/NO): YES